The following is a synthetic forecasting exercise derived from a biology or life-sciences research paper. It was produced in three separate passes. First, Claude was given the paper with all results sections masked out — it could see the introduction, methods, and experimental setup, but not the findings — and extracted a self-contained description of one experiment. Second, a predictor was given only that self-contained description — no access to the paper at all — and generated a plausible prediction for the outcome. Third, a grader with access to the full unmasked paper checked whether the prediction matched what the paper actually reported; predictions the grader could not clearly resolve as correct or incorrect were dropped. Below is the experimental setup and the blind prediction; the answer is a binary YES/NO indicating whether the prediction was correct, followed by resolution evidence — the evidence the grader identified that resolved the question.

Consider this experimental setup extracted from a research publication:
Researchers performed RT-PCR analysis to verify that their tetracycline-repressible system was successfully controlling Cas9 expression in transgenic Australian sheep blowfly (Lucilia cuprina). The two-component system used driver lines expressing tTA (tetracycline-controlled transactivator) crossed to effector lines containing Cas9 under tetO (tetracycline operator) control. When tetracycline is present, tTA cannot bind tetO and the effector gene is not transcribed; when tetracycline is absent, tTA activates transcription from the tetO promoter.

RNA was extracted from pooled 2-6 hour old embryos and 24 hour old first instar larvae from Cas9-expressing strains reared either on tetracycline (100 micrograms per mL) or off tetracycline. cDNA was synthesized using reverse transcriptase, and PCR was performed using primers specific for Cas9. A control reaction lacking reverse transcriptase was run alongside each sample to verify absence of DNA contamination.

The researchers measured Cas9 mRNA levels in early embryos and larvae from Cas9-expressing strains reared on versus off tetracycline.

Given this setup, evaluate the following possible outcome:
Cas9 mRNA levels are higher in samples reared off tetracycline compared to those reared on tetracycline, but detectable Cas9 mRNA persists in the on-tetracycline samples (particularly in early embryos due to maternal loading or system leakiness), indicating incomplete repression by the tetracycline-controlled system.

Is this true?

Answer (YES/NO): NO